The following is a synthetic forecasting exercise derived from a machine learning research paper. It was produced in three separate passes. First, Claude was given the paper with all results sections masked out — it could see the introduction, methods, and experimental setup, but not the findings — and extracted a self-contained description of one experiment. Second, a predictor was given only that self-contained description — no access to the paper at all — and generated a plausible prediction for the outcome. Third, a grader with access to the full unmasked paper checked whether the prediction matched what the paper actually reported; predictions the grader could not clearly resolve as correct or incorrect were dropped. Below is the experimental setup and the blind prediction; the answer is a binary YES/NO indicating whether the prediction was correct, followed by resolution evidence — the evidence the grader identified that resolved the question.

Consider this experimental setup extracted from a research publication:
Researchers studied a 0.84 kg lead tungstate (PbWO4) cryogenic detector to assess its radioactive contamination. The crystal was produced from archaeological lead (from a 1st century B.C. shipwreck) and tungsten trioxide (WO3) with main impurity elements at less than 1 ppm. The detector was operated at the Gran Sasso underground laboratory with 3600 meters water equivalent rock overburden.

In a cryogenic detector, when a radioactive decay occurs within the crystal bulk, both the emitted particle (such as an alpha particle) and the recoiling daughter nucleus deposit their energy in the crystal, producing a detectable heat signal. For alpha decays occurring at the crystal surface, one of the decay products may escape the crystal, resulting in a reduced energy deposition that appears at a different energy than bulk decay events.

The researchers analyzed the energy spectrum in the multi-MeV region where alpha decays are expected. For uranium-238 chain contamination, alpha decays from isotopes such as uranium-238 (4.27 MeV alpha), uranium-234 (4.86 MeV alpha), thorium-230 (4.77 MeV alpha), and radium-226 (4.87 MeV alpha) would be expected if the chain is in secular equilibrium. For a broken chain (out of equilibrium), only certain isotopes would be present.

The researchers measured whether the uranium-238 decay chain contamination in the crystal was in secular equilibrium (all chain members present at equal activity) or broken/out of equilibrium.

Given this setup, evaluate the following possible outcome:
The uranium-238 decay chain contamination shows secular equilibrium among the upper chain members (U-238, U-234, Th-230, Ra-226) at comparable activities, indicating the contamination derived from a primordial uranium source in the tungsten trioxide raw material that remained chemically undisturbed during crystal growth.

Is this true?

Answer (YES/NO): NO